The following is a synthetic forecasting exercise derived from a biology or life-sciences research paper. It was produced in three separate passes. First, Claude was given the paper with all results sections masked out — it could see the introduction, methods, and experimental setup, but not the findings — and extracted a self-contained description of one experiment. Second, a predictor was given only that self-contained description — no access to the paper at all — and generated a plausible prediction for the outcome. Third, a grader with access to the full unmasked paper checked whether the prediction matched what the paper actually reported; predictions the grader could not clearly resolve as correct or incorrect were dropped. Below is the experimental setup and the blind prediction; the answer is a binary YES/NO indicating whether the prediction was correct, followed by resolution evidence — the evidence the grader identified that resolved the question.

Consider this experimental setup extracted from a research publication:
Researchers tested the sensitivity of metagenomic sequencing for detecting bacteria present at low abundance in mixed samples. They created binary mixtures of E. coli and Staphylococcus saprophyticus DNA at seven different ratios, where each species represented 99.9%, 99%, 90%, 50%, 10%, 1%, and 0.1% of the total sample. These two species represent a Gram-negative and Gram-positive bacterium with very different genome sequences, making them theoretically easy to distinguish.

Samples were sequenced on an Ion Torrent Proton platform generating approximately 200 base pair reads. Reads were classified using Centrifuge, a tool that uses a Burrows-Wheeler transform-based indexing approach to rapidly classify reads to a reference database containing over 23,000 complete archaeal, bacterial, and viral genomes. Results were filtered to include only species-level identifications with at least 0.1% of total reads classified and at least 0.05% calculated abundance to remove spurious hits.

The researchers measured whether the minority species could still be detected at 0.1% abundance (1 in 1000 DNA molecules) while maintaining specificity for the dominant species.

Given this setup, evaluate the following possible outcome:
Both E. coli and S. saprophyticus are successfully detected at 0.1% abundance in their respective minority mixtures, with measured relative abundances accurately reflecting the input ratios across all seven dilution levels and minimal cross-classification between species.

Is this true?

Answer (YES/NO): NO